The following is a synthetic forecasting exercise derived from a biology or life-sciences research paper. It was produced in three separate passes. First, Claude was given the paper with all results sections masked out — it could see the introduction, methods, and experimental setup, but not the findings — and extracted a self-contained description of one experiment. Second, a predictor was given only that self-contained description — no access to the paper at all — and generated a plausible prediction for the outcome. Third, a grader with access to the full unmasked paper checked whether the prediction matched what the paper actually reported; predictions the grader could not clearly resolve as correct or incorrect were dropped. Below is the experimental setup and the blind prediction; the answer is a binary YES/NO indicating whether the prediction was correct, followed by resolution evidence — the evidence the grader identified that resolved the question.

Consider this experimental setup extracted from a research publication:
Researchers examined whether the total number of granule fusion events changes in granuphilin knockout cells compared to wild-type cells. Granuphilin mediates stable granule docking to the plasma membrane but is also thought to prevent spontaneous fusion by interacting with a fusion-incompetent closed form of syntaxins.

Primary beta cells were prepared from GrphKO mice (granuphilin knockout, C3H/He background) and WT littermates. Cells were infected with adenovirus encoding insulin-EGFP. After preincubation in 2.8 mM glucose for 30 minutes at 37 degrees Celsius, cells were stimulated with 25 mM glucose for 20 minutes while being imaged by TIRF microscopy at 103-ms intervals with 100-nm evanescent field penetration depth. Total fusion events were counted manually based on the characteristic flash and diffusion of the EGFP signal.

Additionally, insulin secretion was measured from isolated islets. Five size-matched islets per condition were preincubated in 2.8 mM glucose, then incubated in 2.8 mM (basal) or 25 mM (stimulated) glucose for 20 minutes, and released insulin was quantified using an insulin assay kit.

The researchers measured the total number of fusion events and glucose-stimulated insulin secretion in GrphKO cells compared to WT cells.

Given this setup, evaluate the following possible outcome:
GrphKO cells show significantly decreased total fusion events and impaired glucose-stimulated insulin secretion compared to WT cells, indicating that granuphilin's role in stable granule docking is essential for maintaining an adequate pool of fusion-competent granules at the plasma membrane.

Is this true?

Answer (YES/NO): NO